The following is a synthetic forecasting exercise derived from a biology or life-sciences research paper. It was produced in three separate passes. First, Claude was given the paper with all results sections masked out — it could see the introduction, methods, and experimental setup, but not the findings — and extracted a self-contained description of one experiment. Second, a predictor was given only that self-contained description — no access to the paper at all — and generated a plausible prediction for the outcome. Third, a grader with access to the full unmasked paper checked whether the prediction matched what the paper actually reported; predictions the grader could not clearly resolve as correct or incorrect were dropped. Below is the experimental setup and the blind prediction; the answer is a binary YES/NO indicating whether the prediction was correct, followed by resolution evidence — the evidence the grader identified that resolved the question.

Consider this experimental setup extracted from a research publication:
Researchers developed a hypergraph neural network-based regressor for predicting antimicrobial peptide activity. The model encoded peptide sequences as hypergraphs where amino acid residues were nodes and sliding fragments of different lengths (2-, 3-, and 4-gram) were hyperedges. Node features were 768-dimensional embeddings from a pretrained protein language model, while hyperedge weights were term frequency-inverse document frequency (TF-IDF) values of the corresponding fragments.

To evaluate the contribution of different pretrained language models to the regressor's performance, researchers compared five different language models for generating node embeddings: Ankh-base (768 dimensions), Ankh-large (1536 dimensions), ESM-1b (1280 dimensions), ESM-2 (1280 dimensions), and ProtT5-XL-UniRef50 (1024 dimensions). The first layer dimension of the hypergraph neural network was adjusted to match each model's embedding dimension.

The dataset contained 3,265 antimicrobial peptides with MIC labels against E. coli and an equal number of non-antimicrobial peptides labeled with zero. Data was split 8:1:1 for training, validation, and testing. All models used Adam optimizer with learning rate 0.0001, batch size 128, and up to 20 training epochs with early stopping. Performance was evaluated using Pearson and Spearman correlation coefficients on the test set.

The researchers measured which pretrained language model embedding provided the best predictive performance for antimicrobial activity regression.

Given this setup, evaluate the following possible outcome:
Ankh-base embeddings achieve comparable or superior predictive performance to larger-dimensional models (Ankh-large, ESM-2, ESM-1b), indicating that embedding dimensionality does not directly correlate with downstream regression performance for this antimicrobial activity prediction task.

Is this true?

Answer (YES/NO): YES